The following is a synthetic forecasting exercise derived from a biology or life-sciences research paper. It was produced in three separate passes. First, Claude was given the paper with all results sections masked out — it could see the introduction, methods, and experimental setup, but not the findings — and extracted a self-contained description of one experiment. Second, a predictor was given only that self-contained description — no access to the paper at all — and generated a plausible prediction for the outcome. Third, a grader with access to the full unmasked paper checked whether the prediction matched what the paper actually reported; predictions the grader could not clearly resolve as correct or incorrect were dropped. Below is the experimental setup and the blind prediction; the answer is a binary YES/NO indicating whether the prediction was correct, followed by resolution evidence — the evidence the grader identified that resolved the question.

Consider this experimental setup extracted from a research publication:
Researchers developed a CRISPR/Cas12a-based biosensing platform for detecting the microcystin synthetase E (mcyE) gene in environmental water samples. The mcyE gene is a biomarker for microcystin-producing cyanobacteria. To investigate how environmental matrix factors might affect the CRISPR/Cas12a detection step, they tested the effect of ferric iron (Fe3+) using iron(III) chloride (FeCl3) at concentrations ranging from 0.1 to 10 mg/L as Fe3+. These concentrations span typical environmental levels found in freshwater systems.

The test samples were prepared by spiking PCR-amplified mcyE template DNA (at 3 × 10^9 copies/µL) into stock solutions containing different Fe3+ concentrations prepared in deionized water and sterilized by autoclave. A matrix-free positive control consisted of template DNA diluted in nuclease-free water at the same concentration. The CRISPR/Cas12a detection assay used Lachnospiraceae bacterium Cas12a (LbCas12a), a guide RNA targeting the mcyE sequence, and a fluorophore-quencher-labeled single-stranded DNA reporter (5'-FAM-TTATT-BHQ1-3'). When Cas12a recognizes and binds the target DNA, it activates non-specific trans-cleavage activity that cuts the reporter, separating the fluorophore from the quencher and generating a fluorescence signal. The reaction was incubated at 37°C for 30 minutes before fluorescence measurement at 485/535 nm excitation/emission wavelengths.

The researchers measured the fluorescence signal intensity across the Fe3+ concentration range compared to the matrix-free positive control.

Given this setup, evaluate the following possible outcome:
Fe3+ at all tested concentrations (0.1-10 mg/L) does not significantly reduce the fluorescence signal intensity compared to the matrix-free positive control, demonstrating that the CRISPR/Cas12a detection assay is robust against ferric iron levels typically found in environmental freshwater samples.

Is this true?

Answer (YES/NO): NO